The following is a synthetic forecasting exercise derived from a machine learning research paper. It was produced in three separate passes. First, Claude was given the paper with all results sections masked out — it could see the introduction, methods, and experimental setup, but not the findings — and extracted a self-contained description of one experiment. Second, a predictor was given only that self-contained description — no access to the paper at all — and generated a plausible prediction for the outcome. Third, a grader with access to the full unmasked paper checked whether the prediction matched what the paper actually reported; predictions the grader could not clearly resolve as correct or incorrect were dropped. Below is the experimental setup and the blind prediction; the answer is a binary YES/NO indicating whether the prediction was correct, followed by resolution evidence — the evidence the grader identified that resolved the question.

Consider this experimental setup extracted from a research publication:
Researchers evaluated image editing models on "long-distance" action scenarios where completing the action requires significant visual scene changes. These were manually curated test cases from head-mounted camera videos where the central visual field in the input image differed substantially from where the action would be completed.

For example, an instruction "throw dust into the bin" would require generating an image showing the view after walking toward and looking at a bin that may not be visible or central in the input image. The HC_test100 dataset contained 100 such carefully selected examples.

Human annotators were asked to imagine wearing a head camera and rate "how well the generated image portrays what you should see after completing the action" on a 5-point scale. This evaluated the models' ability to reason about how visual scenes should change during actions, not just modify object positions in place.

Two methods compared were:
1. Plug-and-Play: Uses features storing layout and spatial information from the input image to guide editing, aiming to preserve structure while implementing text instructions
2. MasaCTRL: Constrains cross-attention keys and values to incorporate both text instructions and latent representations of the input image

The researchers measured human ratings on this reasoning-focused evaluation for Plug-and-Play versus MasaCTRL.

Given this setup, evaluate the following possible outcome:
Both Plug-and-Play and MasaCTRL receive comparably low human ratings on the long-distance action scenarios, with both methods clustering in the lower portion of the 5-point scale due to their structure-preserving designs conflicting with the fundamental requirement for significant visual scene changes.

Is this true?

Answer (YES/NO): NO